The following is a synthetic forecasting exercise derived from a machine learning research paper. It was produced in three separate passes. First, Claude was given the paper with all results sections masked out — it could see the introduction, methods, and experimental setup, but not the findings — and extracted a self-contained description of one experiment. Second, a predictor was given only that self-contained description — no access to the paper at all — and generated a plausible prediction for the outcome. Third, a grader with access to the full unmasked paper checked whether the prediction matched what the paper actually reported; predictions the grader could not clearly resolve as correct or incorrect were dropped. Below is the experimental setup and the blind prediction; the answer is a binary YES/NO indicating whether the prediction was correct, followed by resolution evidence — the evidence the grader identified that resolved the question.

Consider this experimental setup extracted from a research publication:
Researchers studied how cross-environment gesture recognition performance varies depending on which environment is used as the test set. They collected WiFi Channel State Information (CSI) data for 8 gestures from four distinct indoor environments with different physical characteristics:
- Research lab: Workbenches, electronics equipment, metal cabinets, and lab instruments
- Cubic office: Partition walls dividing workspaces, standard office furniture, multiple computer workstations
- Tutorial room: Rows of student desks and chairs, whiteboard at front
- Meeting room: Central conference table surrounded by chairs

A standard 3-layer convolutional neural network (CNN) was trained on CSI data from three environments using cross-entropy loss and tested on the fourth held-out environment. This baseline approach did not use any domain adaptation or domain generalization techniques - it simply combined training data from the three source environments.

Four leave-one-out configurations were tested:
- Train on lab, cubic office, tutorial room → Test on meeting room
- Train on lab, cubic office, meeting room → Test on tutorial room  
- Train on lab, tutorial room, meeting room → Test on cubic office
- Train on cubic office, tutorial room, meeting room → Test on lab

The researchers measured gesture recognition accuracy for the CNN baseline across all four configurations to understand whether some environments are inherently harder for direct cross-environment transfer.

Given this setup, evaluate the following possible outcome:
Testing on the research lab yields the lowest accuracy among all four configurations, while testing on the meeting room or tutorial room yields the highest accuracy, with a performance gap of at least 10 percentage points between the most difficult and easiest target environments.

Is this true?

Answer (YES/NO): NO